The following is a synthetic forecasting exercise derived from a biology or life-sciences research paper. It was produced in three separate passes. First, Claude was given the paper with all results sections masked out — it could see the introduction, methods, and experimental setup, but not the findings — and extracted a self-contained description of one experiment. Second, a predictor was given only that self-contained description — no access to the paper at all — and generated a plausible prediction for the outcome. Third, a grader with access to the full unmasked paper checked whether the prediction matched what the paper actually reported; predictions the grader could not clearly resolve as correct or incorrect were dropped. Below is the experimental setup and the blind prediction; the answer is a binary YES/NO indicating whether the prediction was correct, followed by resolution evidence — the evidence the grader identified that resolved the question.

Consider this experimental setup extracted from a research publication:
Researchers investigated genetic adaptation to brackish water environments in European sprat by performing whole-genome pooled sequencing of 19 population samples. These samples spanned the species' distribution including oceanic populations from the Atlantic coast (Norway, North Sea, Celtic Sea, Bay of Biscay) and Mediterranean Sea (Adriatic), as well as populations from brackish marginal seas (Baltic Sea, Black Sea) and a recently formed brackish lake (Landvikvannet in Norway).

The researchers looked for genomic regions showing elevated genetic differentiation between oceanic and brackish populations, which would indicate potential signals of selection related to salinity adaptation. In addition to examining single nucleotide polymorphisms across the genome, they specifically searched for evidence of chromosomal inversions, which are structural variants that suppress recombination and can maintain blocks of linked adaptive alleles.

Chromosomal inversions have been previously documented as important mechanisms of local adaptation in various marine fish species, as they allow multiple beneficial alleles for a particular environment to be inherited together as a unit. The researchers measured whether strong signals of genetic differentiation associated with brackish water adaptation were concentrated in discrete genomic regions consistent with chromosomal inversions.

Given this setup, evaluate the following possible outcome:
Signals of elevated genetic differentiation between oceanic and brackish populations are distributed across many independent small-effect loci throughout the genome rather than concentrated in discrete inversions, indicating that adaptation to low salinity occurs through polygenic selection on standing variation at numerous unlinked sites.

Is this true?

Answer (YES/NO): NO